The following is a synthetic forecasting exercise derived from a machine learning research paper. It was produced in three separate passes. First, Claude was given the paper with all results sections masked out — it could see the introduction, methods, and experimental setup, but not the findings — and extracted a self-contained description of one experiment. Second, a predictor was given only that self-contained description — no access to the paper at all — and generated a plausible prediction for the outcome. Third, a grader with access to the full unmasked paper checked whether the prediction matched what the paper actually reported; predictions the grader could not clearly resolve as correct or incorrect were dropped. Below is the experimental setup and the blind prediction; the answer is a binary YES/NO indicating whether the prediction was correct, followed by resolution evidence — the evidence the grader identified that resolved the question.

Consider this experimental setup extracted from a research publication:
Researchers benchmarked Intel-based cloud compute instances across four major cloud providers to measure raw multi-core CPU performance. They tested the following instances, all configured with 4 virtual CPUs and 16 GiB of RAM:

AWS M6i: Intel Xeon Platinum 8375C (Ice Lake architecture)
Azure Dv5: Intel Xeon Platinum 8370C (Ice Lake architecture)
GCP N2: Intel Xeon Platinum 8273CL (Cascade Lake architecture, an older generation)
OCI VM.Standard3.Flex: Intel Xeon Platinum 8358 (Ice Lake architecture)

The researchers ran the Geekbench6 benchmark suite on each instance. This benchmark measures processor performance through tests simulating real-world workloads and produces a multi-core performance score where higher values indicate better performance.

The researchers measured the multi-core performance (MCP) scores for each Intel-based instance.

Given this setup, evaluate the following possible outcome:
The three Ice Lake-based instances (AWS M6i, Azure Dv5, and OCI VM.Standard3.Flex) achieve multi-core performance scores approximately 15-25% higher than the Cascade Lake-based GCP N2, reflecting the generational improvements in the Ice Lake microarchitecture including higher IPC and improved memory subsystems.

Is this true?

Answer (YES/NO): NO